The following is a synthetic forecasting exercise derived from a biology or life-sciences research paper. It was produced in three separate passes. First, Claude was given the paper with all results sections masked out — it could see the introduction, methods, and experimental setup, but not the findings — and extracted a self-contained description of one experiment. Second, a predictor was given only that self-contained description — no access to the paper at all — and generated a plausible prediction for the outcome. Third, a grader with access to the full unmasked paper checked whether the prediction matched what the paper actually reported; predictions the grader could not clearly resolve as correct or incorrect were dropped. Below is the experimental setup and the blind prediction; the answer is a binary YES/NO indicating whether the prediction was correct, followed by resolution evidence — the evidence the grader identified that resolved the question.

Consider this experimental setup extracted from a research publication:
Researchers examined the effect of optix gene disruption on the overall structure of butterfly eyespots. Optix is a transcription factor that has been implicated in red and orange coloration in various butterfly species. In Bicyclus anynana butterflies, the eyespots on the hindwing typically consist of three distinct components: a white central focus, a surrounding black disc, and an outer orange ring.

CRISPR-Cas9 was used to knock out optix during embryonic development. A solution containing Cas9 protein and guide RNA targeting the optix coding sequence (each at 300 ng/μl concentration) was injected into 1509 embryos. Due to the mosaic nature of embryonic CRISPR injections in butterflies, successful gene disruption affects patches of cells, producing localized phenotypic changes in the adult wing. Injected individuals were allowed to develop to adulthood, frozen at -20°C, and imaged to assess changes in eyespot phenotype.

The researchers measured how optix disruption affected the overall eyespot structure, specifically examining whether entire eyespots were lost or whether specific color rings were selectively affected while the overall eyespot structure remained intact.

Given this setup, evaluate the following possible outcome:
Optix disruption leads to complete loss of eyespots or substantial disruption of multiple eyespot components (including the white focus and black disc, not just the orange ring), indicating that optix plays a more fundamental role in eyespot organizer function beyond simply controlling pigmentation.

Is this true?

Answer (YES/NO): NO